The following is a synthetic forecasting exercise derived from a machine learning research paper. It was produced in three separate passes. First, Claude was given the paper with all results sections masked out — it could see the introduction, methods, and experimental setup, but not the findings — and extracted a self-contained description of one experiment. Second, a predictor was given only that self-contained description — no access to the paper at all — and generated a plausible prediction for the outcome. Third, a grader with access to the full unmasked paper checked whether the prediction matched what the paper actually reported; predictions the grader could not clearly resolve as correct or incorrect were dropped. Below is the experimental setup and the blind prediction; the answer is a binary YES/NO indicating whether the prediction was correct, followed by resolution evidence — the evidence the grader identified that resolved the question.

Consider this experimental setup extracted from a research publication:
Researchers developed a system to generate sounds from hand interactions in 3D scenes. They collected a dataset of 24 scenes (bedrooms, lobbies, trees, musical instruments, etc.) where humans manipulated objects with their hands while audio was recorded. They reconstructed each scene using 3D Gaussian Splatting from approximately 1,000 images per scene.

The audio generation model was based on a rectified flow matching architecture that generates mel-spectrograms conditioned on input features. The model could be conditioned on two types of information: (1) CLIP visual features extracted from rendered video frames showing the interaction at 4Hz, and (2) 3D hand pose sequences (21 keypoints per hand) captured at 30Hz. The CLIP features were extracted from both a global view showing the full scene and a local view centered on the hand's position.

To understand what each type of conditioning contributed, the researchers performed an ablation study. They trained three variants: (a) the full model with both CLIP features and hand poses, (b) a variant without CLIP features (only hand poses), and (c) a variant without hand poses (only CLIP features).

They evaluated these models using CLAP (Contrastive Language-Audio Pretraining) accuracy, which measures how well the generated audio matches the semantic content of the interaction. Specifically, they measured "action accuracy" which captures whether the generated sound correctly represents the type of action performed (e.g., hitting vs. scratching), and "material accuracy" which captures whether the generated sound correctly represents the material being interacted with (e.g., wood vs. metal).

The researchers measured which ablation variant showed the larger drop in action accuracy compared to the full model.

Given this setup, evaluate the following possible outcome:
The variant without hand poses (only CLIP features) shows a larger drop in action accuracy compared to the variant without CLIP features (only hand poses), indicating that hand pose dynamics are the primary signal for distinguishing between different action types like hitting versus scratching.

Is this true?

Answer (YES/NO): YES